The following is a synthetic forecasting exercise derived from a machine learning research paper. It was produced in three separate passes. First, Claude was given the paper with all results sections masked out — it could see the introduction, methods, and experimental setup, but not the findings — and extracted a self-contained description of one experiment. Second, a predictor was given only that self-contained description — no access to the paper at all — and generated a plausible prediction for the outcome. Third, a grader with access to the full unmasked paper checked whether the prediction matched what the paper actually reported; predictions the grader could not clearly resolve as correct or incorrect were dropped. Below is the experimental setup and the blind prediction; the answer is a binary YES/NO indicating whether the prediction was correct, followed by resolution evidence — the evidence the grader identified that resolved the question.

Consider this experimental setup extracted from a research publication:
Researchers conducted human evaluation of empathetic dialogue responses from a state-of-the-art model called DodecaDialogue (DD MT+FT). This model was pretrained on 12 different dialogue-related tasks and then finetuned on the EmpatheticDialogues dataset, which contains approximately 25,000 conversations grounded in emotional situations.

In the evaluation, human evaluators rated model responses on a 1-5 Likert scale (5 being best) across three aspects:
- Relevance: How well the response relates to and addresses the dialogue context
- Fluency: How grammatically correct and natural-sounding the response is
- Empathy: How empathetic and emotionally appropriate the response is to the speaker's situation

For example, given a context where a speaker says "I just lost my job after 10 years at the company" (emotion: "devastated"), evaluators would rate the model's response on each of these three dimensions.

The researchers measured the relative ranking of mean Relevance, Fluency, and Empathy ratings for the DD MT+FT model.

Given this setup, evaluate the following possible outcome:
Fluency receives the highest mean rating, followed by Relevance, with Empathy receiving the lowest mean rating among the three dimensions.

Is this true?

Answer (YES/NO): YES